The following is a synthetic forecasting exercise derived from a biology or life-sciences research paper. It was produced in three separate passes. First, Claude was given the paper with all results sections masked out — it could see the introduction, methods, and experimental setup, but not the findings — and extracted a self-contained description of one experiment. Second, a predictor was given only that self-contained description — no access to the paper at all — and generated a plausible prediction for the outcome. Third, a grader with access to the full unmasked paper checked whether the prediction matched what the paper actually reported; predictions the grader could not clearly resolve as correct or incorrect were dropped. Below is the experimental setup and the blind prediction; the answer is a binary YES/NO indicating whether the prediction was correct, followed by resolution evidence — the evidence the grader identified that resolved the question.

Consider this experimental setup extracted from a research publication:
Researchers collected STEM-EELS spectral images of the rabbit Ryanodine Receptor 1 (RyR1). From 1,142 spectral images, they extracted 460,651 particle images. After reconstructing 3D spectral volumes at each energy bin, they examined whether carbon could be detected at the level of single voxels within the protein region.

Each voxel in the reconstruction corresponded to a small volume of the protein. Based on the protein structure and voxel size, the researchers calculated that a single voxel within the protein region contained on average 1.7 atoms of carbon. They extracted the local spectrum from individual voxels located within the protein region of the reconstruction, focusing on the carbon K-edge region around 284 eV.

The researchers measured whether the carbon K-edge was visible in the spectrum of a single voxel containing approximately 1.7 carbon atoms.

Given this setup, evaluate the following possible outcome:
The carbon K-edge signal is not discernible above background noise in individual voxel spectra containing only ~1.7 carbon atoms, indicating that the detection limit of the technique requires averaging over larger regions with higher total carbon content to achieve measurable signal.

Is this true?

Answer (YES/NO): NO